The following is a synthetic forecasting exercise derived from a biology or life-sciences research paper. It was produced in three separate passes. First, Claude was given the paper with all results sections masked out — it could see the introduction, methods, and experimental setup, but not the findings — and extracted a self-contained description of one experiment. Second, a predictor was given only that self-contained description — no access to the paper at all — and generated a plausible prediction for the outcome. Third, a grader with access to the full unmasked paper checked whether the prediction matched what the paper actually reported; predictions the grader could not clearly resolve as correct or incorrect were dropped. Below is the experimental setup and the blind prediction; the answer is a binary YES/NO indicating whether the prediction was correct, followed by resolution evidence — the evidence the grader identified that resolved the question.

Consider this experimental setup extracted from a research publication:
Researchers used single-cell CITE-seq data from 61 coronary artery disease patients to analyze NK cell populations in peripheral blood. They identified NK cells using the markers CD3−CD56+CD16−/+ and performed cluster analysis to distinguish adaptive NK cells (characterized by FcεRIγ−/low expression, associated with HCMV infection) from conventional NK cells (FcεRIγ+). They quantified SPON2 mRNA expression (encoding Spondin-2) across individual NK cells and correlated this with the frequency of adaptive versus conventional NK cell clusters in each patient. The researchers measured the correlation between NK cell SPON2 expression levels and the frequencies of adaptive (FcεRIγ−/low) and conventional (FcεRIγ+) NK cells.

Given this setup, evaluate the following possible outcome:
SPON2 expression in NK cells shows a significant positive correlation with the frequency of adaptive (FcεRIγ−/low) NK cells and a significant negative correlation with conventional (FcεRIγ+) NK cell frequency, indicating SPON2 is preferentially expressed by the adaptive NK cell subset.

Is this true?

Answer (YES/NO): NO